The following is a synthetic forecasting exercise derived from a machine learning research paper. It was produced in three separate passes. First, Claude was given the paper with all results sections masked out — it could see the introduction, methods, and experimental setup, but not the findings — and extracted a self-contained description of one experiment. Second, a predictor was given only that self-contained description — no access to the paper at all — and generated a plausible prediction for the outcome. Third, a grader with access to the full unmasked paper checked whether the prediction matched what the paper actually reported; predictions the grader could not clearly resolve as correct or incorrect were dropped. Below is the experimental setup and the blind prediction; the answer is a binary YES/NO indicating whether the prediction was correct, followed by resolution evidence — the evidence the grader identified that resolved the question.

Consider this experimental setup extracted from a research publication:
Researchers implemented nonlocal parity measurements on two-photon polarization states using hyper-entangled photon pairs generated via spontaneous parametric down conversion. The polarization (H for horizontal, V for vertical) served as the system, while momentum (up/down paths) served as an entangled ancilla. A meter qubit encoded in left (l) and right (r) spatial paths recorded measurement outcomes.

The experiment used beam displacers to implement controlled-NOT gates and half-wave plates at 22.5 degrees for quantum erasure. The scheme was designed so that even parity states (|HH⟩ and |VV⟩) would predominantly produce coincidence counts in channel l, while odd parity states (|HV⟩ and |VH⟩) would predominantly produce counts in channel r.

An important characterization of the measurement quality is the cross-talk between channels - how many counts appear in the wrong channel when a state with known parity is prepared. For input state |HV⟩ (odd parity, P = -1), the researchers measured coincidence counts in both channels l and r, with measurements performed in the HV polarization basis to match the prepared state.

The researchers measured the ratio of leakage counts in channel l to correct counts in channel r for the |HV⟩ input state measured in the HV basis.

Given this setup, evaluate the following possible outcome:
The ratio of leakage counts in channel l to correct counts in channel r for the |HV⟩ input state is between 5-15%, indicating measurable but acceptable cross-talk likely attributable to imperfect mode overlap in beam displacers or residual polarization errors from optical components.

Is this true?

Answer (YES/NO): NO